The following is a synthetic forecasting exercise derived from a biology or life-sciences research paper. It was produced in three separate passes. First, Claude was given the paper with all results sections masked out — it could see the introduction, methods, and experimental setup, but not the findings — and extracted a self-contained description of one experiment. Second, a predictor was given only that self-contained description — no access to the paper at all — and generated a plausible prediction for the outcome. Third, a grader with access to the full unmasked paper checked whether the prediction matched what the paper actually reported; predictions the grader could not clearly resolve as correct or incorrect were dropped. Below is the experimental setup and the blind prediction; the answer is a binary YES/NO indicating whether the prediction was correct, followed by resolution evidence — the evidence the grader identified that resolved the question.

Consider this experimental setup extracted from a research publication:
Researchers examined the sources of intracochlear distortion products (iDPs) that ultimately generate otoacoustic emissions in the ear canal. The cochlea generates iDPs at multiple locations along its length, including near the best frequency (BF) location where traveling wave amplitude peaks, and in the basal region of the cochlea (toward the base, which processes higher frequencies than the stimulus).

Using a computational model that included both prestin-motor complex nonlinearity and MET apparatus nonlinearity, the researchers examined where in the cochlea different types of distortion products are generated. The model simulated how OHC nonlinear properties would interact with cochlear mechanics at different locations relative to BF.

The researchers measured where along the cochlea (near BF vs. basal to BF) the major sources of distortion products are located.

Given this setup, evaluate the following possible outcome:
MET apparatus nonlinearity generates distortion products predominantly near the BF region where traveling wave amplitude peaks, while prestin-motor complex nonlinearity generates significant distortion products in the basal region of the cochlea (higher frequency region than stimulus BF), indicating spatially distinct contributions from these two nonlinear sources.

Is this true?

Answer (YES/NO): NO